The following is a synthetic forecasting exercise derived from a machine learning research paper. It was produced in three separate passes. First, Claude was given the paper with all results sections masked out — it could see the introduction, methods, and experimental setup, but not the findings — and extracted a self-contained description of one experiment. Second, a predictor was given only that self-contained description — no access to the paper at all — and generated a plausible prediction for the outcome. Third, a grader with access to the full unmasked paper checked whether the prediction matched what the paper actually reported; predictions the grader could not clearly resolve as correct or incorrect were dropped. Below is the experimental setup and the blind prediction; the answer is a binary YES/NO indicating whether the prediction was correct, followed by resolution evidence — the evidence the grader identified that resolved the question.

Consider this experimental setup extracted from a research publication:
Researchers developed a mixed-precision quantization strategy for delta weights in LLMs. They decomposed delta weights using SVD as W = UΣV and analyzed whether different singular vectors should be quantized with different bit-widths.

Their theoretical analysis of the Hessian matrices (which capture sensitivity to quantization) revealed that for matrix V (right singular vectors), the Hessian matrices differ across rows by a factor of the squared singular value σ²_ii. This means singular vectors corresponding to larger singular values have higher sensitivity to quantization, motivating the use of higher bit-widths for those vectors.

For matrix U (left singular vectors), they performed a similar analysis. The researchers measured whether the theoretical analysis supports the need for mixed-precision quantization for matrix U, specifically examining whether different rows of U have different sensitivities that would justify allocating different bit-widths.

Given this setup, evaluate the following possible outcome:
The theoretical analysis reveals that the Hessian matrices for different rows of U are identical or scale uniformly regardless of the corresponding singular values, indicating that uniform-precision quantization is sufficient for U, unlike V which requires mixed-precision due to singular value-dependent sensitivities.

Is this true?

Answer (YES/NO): YES